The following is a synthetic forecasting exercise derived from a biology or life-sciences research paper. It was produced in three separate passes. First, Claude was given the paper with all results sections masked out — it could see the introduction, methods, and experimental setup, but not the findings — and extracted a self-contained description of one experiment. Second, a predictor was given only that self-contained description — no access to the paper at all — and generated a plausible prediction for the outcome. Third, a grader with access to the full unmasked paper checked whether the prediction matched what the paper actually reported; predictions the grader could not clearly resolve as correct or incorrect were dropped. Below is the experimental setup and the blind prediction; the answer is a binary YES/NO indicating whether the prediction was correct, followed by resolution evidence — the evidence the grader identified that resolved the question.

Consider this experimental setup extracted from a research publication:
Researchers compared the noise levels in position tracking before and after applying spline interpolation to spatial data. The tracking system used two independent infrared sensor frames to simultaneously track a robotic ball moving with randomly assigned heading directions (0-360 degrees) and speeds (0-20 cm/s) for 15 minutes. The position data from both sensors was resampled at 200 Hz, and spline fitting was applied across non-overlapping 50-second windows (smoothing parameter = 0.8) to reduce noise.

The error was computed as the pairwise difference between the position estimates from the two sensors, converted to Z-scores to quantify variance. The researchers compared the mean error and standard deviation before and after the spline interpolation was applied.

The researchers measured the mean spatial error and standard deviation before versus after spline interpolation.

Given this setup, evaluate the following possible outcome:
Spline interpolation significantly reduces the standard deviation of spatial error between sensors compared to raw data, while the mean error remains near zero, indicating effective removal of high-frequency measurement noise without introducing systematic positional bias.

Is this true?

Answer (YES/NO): NO